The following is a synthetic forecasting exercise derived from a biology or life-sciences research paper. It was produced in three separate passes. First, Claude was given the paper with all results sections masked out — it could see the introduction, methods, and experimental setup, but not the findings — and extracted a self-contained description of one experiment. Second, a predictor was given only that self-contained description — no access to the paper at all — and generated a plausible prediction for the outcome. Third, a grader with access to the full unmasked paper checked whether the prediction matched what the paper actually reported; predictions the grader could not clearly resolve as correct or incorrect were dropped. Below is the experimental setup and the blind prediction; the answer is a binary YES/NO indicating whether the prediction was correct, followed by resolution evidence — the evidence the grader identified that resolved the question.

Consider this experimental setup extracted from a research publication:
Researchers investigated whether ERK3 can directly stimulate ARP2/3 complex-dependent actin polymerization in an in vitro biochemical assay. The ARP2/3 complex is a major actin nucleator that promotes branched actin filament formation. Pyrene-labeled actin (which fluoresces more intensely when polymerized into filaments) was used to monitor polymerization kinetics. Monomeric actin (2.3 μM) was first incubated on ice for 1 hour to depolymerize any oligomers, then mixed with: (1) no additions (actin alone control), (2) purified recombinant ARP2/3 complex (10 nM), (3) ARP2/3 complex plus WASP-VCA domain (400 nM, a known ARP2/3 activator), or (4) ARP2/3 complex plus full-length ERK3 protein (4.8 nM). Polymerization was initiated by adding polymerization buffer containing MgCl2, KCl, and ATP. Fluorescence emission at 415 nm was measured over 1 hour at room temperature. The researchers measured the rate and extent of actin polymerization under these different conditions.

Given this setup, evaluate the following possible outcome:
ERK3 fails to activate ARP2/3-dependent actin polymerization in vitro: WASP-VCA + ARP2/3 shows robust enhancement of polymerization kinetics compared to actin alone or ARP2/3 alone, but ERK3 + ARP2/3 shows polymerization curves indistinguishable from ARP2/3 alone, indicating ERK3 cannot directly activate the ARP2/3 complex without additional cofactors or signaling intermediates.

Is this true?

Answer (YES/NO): NO